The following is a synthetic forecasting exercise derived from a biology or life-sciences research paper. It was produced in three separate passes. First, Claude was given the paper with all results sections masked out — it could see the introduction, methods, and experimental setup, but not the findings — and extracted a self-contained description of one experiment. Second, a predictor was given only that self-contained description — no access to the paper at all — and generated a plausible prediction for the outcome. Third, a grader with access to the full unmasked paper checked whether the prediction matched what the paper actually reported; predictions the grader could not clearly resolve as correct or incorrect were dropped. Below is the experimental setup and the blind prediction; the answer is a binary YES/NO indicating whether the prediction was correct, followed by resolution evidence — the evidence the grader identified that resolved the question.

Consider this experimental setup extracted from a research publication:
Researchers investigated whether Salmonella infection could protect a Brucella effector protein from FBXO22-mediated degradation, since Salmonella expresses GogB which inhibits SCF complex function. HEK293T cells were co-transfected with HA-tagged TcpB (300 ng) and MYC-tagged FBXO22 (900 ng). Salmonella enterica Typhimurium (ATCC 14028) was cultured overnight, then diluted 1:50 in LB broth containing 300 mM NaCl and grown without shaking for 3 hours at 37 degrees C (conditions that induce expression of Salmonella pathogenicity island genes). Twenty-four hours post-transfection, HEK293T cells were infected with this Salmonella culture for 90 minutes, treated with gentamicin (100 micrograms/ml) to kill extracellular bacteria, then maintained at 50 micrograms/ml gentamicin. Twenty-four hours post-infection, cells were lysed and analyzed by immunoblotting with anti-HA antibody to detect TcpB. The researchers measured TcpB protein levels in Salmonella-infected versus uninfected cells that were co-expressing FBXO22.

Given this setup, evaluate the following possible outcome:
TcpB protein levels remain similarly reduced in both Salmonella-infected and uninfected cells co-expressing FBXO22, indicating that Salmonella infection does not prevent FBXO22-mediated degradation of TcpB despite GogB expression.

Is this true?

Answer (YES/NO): NO